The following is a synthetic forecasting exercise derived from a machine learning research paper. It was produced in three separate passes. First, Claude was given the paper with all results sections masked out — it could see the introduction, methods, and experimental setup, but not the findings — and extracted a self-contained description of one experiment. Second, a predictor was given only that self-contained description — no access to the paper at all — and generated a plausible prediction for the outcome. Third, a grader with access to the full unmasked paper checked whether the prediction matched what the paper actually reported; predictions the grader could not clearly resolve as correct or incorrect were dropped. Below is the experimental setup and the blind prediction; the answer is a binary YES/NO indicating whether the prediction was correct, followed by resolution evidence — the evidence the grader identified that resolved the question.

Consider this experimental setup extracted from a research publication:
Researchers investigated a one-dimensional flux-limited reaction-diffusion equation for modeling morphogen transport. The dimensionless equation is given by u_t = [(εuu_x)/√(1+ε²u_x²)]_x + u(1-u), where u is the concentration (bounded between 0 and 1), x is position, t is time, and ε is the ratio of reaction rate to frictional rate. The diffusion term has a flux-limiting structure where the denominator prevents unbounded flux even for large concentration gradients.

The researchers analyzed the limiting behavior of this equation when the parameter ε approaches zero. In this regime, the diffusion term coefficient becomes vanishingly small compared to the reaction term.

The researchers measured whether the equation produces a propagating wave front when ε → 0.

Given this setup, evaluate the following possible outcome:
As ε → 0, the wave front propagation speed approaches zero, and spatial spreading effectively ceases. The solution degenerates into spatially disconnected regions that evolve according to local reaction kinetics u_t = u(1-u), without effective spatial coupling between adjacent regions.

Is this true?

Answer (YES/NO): YES